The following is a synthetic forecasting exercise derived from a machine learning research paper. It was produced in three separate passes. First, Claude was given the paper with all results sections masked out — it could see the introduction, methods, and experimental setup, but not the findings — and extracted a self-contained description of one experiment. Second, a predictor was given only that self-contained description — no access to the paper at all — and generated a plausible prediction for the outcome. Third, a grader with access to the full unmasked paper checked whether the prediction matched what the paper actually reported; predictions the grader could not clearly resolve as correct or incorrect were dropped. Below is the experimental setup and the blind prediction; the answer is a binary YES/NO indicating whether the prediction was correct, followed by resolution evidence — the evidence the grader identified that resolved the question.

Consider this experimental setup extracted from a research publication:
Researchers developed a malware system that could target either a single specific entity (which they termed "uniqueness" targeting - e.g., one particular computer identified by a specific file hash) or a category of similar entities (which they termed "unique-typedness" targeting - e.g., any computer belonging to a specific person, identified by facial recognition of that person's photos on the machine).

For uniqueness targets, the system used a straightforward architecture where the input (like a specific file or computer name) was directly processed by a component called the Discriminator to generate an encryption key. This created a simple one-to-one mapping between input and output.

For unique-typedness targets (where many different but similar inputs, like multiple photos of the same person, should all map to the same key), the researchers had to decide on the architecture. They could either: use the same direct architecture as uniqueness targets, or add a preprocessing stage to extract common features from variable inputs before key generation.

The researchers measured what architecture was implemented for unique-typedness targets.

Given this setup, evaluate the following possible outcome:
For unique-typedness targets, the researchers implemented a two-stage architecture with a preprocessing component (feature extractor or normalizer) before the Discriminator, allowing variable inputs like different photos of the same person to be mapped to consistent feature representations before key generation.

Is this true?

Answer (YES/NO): YES